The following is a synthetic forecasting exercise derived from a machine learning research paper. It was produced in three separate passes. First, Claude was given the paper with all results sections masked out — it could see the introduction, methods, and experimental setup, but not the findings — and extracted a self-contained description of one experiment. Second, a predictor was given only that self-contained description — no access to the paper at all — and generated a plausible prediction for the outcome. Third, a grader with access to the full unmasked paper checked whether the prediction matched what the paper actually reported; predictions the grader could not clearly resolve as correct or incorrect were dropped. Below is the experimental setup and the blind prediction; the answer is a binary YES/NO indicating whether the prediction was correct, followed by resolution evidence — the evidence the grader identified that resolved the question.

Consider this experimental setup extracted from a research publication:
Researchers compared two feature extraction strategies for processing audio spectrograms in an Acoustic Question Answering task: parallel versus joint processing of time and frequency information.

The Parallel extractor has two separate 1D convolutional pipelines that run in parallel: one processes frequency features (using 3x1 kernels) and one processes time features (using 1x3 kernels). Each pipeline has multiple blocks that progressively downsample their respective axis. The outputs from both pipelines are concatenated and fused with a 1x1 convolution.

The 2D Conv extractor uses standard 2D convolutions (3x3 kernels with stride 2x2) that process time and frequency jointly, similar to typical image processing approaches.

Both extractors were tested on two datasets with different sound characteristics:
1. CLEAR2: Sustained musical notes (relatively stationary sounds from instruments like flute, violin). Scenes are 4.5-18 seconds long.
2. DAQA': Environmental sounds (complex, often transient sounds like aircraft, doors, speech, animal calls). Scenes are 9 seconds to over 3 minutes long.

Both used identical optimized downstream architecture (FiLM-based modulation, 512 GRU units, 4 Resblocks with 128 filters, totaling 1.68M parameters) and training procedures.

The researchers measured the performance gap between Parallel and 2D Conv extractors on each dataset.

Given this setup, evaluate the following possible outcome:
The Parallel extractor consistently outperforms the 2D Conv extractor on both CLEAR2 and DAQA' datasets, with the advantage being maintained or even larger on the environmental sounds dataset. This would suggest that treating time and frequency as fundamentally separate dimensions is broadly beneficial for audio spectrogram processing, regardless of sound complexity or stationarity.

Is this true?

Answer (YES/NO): YES